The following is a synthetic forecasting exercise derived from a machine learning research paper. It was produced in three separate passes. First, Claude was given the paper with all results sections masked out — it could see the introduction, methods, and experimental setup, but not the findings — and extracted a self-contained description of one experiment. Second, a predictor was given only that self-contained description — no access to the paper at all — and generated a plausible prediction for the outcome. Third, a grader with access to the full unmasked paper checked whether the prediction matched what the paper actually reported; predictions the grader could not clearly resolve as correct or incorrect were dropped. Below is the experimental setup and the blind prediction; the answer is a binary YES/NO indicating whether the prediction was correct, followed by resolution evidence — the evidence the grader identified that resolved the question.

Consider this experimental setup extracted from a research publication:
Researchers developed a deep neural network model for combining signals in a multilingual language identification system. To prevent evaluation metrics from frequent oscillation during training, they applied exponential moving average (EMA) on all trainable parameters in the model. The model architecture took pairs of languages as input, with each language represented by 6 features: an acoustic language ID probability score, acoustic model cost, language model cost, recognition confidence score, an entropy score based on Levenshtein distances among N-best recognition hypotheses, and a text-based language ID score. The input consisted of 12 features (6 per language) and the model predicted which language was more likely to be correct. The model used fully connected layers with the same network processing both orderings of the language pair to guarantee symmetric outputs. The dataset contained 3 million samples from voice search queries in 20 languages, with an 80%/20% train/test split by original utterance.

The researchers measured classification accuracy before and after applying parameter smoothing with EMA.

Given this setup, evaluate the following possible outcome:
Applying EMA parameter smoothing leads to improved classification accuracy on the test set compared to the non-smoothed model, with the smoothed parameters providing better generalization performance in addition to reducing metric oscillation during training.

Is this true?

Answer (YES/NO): NO